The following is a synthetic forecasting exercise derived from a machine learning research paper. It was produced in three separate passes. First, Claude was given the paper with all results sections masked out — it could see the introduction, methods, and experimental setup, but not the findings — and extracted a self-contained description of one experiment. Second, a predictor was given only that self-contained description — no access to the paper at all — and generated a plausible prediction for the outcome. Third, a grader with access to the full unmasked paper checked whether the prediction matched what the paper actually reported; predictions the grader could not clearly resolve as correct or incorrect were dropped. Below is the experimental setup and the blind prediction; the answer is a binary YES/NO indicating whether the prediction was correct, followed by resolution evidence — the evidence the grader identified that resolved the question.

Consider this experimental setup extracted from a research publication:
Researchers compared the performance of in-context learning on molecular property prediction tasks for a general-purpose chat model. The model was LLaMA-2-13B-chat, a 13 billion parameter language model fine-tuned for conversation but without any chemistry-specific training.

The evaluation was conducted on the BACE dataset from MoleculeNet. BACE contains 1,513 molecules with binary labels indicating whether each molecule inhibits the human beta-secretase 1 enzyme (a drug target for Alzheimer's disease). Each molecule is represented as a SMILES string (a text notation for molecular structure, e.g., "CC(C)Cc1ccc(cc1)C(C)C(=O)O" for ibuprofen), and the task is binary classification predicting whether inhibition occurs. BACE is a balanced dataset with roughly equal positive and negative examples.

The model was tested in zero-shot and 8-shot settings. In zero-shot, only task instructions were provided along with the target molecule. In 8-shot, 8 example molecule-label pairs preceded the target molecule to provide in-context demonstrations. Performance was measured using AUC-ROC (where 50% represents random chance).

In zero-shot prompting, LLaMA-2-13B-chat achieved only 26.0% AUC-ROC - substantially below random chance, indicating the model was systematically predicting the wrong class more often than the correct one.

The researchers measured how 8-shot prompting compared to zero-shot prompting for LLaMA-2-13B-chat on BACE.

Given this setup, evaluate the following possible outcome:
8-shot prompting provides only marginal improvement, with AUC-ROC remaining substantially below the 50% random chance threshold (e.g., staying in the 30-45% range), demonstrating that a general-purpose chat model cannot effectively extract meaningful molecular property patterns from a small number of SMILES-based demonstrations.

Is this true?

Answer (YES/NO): NO